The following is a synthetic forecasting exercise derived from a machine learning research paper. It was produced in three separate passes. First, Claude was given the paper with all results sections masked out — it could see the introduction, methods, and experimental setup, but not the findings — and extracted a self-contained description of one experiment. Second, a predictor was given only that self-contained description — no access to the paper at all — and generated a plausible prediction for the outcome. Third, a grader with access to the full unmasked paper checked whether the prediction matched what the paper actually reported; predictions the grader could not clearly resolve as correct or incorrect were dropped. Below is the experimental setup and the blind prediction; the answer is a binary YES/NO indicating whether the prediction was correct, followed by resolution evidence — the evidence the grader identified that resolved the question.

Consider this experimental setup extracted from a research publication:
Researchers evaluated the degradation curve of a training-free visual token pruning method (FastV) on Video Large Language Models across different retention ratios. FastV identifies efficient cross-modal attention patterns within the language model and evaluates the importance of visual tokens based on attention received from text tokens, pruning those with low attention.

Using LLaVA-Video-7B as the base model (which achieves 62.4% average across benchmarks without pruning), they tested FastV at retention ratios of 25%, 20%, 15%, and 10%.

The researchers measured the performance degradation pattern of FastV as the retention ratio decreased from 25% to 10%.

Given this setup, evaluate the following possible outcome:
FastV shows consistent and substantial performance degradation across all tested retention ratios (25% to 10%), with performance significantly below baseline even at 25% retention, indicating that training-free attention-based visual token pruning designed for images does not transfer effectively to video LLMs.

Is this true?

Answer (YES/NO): YES